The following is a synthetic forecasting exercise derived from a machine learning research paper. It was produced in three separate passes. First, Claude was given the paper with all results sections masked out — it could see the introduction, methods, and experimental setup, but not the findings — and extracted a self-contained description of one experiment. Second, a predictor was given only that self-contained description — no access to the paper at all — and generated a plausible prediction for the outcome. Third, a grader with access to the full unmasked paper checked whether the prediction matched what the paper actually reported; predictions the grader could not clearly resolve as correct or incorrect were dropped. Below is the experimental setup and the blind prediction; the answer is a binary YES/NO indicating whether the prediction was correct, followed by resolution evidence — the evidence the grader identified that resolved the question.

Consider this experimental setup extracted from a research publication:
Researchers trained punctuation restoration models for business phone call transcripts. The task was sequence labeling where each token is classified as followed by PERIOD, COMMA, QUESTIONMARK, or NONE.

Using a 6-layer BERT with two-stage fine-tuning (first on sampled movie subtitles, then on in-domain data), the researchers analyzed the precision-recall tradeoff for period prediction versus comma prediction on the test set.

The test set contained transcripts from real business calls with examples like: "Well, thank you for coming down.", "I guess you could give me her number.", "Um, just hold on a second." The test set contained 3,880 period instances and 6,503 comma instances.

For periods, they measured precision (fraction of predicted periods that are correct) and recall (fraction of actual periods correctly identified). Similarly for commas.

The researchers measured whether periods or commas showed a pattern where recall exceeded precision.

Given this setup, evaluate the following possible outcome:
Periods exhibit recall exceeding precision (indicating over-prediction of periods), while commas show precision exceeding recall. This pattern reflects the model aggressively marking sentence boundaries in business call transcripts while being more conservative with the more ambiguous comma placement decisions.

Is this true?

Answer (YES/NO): YES